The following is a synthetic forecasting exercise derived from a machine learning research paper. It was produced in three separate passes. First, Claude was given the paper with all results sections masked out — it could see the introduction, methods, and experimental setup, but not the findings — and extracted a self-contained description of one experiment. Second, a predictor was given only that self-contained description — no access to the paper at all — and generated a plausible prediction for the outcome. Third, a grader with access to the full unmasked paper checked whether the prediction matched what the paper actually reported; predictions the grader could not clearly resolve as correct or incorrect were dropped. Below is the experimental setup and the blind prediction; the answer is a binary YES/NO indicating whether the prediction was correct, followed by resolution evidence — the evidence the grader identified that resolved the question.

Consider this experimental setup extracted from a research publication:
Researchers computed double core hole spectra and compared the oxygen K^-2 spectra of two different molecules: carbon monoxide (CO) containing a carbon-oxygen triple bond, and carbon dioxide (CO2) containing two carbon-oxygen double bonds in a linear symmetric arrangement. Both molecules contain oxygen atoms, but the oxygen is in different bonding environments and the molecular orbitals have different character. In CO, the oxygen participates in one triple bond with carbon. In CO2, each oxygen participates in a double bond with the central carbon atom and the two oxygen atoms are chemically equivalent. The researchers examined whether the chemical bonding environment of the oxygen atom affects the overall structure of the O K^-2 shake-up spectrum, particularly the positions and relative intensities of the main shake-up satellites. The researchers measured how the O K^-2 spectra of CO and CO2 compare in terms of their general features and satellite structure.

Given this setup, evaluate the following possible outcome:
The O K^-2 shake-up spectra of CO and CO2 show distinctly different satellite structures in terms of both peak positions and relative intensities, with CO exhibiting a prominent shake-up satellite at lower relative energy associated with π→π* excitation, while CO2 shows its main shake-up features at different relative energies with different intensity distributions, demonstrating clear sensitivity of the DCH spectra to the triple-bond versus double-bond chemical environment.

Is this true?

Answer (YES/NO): NO